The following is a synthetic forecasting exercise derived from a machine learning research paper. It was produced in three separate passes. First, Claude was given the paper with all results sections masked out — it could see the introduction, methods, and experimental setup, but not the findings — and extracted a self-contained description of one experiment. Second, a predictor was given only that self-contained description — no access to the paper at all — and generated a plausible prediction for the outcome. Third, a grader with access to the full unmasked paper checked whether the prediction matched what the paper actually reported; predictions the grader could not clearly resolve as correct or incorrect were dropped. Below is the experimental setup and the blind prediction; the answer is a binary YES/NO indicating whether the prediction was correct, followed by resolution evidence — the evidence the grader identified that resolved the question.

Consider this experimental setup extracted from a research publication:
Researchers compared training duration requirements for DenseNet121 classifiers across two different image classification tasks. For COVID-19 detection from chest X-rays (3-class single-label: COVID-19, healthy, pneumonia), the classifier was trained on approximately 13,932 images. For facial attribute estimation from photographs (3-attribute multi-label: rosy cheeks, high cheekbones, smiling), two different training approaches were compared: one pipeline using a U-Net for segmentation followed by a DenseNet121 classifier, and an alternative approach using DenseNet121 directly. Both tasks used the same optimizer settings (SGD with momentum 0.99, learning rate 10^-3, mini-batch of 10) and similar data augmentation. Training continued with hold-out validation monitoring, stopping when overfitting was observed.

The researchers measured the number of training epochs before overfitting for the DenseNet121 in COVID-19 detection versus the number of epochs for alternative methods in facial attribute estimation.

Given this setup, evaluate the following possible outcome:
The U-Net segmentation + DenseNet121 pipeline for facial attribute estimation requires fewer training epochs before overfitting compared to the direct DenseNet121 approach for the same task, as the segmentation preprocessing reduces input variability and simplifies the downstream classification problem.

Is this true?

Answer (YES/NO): NO